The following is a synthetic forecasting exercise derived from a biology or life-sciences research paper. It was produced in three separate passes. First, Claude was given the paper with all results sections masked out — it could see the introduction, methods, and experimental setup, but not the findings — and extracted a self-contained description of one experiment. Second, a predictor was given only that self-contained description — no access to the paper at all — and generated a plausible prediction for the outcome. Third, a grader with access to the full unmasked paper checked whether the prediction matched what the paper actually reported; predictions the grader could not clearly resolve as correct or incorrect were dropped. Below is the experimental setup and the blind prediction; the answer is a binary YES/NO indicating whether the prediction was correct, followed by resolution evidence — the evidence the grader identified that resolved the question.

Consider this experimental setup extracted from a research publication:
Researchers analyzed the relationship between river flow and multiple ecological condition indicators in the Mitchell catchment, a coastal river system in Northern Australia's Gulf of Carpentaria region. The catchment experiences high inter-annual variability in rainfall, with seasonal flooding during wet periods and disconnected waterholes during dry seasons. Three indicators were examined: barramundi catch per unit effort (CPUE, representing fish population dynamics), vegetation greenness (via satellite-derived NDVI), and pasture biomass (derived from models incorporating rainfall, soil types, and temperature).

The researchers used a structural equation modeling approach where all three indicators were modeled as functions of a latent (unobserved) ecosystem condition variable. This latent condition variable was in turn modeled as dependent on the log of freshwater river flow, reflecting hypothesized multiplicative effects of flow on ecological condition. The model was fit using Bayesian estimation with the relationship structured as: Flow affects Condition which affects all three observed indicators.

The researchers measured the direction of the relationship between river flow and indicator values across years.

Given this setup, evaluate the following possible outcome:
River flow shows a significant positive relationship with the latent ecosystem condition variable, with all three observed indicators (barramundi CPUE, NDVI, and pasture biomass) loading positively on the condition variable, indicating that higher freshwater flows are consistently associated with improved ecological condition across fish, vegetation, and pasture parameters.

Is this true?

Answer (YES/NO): YES